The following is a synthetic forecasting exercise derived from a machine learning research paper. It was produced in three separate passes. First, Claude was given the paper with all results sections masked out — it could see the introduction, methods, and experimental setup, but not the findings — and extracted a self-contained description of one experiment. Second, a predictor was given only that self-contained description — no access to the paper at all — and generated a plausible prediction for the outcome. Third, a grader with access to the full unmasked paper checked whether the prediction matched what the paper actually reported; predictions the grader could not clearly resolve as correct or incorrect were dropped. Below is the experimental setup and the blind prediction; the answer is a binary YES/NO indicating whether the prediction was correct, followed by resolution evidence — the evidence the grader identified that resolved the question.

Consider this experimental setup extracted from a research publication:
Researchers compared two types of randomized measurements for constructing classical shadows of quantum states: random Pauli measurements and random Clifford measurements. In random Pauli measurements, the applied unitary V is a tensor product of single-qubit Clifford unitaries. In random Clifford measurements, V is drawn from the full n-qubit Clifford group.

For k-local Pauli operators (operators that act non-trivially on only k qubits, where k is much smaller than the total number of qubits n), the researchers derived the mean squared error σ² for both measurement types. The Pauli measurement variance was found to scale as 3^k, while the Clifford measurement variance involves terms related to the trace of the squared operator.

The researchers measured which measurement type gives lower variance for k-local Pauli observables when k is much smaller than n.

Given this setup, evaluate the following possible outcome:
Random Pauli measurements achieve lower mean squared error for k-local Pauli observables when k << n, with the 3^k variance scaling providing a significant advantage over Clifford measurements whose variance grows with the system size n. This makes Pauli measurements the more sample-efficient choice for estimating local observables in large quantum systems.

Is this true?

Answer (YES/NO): YES